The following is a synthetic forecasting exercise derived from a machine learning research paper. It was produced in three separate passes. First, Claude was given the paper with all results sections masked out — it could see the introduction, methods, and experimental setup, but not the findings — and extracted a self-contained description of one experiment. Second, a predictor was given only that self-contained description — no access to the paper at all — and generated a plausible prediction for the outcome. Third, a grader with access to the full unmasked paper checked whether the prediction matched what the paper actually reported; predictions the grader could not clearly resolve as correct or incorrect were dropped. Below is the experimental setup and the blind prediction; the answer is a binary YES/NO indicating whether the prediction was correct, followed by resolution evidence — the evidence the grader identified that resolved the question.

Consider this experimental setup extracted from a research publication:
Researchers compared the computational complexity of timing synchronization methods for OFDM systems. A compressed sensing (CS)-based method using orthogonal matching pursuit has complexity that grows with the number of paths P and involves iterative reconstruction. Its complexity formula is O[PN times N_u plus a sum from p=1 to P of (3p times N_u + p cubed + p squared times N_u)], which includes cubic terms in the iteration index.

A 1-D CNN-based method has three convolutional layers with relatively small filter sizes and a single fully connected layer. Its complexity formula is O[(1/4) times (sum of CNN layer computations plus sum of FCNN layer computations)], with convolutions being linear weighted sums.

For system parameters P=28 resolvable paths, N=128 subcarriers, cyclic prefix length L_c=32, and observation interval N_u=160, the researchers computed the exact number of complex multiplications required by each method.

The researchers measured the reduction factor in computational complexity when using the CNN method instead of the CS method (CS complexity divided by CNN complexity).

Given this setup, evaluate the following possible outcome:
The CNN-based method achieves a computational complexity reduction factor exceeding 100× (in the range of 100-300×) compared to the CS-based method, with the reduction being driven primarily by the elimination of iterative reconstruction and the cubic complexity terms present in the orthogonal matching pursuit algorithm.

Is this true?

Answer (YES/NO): NO